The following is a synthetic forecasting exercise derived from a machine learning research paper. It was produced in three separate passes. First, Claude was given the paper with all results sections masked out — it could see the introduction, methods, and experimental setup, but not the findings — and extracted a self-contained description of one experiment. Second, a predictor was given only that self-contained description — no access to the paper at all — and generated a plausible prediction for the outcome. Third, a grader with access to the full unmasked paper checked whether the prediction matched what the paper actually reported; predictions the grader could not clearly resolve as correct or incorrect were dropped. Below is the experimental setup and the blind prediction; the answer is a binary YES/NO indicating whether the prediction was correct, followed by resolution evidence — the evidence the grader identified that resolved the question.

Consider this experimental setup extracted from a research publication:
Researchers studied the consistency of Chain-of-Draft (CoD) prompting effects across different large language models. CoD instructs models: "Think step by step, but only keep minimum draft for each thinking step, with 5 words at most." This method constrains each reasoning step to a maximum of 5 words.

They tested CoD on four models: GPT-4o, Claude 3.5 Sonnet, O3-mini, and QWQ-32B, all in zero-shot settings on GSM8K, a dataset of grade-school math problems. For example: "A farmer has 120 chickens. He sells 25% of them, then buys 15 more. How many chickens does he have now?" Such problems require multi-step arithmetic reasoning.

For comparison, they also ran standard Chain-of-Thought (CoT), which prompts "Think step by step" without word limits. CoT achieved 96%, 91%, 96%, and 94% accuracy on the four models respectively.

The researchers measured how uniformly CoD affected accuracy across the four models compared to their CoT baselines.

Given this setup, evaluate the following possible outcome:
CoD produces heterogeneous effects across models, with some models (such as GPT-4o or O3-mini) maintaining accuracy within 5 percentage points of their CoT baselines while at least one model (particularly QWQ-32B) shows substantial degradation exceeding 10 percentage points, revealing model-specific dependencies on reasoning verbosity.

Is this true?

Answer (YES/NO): YES